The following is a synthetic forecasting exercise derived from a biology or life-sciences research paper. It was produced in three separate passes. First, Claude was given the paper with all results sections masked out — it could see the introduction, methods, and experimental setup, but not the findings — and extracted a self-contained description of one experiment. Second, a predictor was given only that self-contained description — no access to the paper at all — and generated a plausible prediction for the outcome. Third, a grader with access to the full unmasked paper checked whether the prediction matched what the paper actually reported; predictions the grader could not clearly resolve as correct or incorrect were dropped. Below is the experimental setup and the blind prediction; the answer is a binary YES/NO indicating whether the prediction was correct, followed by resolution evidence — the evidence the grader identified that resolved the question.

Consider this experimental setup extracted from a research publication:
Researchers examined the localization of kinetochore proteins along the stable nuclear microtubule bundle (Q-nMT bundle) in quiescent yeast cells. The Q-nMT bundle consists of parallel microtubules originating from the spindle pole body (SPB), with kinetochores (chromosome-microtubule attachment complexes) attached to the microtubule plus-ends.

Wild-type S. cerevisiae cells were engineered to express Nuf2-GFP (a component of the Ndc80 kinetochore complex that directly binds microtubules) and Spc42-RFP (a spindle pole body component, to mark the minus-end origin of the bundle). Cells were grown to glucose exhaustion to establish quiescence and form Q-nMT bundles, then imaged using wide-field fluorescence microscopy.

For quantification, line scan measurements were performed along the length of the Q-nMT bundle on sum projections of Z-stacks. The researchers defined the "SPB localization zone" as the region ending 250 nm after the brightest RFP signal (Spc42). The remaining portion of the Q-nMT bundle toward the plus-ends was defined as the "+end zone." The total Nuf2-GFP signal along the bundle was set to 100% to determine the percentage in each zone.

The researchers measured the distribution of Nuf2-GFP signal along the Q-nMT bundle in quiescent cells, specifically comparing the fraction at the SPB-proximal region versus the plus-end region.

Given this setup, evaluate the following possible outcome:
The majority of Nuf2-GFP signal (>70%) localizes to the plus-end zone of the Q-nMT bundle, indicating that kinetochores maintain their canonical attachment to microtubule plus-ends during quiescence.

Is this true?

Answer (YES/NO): YES